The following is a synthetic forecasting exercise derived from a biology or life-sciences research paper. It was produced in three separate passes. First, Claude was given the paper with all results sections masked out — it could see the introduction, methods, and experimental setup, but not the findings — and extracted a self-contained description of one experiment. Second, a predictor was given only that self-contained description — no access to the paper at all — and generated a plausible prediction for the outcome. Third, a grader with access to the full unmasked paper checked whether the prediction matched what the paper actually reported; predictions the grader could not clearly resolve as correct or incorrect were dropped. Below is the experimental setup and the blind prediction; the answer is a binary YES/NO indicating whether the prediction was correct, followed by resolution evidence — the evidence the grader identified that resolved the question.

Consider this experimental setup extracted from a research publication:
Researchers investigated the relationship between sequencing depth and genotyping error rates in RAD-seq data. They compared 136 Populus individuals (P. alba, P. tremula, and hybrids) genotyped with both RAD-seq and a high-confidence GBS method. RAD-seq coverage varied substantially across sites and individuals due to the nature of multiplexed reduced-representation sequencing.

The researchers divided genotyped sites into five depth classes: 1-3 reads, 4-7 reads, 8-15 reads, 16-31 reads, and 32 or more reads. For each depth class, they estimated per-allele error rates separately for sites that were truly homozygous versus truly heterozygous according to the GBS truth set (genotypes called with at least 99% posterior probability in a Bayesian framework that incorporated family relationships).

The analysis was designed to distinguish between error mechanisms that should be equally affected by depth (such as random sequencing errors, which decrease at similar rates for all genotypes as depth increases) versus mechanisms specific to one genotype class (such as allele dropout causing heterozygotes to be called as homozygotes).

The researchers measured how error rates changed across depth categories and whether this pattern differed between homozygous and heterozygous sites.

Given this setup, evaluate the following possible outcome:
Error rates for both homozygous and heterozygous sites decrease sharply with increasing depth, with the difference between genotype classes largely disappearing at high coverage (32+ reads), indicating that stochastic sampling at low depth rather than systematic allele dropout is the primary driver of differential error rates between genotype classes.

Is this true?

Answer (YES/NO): NO